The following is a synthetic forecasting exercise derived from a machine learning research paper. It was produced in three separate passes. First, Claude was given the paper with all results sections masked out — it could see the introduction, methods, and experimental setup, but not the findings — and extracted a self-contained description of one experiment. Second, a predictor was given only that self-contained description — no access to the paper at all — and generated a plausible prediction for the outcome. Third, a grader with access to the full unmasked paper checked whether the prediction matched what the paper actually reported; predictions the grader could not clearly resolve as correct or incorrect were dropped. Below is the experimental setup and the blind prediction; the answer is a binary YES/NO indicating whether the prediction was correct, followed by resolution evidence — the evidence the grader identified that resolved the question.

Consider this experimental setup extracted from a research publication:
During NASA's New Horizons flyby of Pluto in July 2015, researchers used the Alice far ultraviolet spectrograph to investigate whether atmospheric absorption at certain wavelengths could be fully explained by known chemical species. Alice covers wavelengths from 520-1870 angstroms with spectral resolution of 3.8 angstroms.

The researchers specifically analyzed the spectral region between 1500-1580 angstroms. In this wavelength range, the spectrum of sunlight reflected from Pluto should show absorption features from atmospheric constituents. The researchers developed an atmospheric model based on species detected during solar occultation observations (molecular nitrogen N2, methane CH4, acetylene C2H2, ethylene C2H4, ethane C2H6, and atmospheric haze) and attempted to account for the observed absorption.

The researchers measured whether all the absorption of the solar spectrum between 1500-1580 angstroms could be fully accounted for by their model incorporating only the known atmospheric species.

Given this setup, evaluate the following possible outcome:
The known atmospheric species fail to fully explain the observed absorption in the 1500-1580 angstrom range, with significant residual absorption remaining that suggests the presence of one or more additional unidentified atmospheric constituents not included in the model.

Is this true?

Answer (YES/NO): YES